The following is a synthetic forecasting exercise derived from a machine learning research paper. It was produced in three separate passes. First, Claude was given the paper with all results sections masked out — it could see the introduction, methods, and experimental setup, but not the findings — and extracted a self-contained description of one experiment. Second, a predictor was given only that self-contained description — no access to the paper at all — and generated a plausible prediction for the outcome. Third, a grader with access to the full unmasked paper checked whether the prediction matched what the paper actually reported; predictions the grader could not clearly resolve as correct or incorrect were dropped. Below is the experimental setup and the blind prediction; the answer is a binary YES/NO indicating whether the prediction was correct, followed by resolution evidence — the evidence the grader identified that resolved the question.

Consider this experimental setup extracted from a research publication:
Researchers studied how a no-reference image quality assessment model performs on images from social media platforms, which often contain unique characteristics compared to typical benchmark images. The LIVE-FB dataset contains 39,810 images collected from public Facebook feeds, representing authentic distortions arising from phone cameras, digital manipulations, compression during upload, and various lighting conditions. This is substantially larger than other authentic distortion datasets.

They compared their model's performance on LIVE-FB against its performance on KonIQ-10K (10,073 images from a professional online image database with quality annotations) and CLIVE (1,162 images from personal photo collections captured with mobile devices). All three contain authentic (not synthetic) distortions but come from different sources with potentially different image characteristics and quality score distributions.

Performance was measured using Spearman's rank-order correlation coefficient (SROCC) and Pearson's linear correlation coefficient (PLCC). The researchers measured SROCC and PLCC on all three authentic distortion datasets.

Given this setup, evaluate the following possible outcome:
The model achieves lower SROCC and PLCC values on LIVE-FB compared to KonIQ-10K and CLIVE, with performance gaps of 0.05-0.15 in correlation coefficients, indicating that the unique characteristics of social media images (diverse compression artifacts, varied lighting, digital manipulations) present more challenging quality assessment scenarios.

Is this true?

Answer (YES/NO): NO